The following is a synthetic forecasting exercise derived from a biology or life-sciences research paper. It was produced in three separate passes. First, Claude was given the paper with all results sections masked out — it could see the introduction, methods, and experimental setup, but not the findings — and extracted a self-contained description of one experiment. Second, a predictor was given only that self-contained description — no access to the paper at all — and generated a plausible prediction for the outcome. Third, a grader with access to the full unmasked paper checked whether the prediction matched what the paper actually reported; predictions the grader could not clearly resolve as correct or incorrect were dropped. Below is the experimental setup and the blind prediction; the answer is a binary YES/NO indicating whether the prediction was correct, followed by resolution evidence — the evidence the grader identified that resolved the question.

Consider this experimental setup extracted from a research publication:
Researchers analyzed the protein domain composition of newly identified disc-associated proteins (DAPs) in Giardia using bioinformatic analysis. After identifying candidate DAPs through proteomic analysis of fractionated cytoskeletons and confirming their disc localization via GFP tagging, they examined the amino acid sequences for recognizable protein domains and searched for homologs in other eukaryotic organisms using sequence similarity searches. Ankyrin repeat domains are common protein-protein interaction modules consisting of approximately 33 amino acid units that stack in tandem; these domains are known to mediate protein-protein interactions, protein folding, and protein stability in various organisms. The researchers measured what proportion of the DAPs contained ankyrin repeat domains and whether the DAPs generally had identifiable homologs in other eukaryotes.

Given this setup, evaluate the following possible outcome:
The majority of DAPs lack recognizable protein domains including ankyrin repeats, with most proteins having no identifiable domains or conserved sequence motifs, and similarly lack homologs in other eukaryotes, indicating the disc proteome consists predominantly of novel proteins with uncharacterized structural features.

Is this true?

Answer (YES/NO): NO